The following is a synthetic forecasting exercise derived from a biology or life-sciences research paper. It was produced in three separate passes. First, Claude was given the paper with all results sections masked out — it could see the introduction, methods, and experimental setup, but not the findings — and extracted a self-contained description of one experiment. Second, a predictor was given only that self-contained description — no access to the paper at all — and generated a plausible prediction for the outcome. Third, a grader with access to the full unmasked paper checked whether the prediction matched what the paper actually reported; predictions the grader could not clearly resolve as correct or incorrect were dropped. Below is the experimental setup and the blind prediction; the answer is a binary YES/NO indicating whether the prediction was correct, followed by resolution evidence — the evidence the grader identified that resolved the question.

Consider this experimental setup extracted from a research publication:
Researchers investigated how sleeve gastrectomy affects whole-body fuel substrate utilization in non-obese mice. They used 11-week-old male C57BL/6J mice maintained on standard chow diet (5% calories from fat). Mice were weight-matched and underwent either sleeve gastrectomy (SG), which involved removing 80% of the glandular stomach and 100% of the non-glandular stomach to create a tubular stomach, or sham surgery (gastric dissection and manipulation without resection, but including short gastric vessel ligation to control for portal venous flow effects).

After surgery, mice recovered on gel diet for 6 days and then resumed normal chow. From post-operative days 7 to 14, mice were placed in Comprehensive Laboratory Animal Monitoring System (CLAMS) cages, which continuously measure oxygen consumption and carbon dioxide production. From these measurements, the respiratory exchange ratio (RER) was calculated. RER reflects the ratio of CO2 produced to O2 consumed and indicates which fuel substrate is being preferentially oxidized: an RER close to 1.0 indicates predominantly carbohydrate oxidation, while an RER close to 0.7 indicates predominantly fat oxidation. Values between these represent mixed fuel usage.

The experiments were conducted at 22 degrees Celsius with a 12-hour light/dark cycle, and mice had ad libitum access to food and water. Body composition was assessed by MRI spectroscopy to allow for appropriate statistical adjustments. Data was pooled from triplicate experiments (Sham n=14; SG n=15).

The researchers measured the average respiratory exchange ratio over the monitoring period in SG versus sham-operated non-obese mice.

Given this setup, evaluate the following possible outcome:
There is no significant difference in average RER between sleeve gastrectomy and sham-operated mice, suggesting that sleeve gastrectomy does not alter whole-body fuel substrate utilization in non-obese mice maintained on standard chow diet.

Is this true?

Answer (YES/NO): NO